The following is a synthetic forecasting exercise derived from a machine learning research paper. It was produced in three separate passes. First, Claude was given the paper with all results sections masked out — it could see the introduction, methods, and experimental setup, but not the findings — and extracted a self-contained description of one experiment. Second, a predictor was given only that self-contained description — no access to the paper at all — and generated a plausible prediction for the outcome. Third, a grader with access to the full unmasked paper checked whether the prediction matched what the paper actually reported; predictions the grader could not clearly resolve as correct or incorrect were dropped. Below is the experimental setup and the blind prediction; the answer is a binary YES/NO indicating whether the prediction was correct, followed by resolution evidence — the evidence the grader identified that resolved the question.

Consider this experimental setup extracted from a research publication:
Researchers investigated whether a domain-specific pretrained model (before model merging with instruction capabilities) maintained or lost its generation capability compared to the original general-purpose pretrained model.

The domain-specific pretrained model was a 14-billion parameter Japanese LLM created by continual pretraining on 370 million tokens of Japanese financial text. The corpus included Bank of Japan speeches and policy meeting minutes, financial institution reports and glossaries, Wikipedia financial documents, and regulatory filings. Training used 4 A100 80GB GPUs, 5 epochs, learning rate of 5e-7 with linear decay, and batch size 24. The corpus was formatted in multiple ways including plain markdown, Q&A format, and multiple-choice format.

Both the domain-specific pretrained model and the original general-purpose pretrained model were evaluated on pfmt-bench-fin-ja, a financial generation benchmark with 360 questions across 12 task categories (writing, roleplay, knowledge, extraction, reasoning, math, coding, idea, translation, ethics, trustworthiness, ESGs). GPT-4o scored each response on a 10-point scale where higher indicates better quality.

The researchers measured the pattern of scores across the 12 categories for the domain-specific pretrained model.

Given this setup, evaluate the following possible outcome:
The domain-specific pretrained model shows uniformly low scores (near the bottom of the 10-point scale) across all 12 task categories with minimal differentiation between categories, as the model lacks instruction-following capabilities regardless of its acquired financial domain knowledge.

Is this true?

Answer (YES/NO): NO